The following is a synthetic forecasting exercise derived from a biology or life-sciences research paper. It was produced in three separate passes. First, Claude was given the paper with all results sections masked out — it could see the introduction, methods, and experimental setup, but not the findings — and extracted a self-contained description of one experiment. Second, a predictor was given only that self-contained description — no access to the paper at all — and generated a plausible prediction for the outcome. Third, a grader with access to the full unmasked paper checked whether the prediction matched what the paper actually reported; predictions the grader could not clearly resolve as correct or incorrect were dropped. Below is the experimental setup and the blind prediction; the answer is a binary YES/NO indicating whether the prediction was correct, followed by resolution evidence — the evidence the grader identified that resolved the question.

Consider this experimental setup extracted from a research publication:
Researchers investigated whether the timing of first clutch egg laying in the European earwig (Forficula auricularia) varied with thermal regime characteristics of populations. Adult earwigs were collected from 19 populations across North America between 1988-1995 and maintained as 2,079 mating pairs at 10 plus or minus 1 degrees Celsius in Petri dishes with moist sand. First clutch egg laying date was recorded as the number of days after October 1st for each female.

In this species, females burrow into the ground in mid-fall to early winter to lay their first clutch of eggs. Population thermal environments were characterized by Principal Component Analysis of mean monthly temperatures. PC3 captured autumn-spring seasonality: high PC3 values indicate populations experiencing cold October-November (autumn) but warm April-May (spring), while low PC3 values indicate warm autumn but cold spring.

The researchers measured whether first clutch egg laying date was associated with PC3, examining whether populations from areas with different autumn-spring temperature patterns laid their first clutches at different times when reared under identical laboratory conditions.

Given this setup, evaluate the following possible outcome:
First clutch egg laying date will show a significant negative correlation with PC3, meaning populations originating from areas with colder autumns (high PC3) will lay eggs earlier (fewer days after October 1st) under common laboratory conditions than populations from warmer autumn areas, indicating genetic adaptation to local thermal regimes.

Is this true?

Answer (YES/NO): NO